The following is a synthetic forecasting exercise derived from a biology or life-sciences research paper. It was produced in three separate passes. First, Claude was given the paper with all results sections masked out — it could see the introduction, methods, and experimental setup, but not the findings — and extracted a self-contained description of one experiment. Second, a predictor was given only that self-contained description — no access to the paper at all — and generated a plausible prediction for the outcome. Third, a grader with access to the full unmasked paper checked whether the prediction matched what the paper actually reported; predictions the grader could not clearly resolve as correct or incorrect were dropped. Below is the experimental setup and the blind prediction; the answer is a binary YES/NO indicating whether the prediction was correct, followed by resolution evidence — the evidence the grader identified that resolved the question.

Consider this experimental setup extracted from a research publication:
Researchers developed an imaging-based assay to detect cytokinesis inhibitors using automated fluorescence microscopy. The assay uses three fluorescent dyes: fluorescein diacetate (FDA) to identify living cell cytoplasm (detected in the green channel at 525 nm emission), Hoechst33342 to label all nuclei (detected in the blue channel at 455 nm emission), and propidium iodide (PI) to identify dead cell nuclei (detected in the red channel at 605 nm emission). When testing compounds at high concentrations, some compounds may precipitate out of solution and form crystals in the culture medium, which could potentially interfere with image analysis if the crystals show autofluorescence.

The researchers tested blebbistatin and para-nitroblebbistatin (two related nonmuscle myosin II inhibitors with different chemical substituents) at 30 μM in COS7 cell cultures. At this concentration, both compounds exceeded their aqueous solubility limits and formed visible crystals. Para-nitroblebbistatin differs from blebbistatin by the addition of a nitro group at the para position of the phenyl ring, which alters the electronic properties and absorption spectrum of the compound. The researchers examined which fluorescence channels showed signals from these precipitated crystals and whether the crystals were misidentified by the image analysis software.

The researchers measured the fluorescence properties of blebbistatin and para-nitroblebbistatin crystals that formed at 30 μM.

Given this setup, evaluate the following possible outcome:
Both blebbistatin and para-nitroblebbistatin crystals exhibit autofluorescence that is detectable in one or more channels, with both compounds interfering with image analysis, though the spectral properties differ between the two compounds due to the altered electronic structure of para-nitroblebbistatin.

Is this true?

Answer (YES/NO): YES